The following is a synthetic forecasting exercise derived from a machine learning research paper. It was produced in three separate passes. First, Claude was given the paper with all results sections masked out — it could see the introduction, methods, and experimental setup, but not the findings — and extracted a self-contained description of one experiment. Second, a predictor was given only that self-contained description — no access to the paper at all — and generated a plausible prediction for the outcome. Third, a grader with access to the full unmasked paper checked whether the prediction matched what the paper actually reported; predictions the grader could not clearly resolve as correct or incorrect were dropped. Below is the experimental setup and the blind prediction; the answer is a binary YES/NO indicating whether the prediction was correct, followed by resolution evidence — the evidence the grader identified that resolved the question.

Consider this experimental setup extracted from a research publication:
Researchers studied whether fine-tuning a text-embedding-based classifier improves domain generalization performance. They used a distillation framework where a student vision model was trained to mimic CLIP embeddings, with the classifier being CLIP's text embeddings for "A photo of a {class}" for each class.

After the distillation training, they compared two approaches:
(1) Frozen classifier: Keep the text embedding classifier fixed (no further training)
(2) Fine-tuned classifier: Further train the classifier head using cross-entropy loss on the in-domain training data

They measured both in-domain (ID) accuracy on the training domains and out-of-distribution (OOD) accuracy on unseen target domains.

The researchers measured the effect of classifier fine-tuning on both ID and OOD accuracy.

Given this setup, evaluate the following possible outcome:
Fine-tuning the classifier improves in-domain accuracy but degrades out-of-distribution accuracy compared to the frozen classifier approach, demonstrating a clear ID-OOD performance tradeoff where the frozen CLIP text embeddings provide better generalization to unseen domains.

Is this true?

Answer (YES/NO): YES